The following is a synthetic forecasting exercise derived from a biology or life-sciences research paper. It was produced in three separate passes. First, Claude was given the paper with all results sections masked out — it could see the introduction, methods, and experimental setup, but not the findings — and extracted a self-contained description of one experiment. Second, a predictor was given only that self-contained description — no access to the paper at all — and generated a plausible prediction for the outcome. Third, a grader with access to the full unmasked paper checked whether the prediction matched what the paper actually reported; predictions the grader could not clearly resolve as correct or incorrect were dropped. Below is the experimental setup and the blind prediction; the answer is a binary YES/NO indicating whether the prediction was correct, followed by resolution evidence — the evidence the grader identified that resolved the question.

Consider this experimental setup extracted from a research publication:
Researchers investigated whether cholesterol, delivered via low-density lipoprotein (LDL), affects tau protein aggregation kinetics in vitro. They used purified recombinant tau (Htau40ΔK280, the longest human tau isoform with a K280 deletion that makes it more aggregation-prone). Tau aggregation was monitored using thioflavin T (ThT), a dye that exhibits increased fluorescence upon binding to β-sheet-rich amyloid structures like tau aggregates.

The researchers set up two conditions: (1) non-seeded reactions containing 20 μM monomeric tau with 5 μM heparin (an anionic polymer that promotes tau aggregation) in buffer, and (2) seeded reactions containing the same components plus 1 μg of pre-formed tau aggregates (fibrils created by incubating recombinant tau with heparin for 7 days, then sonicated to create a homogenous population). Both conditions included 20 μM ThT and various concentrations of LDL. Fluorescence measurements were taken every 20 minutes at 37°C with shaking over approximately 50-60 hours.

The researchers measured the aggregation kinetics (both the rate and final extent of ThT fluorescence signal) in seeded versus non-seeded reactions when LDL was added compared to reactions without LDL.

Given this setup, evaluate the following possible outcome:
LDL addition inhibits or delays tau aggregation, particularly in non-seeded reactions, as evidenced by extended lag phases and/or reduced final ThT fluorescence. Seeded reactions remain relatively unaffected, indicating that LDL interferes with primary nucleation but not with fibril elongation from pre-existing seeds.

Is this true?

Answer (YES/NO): NO